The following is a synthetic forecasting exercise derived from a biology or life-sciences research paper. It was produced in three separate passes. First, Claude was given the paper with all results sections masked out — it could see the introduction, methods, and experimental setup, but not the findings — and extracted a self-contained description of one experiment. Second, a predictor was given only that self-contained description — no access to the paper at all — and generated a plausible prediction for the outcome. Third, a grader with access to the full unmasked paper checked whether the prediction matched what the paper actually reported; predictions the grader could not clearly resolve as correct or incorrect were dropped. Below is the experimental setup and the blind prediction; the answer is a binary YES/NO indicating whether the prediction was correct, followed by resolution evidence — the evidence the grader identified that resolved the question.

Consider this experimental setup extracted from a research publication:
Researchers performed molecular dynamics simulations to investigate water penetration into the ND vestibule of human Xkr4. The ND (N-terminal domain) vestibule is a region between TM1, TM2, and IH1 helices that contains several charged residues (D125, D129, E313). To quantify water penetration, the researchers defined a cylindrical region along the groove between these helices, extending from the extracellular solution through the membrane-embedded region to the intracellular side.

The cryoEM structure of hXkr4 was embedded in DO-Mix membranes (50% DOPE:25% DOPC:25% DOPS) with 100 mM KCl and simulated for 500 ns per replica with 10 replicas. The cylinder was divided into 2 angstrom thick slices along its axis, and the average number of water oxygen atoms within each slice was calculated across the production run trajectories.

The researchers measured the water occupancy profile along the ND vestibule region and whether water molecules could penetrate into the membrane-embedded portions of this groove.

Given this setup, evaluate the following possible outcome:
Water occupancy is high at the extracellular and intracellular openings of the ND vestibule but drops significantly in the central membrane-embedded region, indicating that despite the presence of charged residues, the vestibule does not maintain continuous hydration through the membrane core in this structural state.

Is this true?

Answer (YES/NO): NO